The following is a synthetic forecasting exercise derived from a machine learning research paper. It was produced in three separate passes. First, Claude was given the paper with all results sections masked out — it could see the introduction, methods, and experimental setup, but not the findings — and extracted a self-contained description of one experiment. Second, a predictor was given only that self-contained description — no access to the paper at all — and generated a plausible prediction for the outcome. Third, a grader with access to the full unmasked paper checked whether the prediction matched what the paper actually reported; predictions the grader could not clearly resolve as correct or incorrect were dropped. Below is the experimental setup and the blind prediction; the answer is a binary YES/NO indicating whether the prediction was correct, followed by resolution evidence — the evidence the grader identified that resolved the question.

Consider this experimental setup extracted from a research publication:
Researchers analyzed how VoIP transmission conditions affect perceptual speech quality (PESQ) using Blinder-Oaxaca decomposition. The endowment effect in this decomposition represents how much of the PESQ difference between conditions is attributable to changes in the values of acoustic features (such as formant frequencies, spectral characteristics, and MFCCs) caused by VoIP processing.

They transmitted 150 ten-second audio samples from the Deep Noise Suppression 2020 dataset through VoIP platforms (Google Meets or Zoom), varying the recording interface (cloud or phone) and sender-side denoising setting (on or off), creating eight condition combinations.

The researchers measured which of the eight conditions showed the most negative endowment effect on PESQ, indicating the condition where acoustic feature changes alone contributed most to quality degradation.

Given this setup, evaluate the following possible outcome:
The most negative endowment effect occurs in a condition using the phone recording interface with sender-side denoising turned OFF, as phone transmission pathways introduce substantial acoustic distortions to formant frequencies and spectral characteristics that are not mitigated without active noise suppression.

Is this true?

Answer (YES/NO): NO